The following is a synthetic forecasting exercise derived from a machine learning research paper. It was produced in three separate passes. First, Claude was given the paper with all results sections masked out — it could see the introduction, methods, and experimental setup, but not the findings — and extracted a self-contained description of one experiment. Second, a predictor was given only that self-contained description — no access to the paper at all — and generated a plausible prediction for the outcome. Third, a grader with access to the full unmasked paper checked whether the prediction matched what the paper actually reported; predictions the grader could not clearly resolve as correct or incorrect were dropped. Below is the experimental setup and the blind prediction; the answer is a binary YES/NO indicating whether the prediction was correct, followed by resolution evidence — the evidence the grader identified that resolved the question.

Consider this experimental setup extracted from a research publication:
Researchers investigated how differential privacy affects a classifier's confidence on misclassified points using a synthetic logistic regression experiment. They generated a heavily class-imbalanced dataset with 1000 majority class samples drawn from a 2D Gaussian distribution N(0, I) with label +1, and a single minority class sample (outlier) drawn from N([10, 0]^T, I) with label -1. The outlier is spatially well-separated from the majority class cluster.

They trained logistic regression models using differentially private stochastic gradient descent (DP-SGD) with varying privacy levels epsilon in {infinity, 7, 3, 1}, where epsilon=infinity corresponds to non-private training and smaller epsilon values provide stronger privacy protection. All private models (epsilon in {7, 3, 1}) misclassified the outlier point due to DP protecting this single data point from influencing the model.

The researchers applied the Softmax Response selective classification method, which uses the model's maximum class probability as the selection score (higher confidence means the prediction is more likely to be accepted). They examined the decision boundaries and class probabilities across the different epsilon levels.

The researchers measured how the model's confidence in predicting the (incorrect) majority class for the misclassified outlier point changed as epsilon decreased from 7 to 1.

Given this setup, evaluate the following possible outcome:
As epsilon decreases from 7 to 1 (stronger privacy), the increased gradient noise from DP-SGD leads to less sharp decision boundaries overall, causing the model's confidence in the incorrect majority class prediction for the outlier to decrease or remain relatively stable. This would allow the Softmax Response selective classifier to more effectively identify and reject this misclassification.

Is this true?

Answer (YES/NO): NO